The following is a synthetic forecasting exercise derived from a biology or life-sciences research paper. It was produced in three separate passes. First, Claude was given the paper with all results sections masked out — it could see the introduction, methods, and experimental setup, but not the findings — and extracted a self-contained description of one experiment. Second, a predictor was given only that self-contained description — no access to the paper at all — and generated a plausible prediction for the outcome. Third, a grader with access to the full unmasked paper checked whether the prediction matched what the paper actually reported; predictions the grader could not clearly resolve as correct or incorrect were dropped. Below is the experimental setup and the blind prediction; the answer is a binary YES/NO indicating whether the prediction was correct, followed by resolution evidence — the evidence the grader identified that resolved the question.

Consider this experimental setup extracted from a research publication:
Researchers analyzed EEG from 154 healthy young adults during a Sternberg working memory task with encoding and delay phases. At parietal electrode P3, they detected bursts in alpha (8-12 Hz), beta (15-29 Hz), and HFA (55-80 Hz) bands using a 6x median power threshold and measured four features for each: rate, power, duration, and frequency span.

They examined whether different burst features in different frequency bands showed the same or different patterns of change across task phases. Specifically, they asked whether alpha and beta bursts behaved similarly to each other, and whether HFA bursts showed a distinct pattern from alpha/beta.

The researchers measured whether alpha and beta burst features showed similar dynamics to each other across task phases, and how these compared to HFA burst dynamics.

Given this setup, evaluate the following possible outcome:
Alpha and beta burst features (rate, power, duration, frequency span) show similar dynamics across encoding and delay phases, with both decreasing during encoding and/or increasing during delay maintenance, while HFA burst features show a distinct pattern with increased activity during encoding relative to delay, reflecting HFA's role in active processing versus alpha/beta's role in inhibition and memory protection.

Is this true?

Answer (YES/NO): NO